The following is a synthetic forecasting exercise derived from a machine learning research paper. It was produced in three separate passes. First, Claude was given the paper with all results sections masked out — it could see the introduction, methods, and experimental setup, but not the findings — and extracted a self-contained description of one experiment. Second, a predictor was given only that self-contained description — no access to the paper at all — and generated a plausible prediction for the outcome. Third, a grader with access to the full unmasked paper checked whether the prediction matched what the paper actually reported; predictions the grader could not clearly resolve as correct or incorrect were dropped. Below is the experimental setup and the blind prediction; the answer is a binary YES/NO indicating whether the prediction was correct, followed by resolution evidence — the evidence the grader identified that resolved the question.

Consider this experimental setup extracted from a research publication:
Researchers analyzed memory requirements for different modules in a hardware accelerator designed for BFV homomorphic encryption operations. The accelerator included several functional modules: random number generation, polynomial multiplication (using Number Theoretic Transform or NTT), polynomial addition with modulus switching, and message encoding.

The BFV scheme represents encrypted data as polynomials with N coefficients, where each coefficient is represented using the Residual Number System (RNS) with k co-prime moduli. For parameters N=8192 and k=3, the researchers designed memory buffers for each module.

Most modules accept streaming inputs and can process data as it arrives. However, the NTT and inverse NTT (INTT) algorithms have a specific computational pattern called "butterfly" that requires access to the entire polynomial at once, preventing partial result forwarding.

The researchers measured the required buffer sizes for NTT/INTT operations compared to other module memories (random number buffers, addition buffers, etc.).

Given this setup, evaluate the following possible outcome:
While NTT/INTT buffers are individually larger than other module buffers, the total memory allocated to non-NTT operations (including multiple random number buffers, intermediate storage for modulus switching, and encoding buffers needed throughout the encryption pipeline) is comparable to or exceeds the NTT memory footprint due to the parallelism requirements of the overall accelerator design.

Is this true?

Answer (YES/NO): NO